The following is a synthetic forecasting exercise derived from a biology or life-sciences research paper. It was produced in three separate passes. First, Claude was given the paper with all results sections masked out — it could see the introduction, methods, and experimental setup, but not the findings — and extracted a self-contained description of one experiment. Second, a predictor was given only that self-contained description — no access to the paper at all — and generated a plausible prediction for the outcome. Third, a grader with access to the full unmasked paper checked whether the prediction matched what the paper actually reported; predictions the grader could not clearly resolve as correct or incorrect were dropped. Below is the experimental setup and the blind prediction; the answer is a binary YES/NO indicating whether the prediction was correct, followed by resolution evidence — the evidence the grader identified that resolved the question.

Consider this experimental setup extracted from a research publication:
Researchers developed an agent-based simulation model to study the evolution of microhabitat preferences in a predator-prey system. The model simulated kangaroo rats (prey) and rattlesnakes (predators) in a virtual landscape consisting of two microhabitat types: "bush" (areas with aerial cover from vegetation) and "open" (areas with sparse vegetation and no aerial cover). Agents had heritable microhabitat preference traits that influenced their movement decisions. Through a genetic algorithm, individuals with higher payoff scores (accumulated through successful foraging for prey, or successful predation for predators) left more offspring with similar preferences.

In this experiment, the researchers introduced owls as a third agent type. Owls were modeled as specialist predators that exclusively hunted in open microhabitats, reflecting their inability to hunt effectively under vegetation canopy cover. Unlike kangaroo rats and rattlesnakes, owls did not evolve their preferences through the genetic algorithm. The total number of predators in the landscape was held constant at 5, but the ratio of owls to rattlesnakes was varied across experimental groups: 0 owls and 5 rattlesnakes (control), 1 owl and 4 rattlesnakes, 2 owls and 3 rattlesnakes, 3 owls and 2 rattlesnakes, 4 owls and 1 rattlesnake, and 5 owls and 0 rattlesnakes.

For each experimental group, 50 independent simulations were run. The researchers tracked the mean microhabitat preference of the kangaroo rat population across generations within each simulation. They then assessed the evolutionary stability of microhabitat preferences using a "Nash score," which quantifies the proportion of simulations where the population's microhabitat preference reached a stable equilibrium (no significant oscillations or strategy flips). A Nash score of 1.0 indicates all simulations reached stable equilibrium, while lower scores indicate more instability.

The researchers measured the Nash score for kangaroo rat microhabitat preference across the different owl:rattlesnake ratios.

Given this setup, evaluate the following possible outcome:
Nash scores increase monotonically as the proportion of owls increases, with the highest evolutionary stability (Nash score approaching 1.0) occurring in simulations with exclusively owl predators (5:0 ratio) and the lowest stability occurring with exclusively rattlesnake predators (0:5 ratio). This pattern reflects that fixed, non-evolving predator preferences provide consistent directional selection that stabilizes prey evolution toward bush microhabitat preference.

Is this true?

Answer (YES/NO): YES